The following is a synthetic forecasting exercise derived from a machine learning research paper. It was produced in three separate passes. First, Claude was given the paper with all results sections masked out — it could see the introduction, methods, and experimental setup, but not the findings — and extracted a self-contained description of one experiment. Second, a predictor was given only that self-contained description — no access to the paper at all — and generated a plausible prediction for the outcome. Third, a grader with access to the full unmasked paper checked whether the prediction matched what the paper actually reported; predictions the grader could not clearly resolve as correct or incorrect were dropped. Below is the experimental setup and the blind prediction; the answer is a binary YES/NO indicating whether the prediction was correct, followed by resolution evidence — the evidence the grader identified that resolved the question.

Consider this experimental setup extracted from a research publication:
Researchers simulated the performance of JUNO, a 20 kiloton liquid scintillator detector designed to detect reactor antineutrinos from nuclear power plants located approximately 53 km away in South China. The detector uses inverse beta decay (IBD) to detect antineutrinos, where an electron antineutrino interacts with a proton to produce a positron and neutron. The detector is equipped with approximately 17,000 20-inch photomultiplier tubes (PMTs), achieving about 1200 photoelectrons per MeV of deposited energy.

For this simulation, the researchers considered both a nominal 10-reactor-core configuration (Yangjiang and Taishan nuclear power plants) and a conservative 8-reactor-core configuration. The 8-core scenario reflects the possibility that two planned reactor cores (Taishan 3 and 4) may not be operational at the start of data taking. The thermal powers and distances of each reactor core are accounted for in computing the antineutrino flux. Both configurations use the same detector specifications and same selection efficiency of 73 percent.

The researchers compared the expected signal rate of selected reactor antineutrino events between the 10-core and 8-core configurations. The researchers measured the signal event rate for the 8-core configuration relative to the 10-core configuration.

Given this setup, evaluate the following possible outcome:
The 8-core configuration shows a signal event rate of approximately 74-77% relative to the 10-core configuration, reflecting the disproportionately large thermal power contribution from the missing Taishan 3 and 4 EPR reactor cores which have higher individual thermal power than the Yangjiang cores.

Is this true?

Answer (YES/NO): YES